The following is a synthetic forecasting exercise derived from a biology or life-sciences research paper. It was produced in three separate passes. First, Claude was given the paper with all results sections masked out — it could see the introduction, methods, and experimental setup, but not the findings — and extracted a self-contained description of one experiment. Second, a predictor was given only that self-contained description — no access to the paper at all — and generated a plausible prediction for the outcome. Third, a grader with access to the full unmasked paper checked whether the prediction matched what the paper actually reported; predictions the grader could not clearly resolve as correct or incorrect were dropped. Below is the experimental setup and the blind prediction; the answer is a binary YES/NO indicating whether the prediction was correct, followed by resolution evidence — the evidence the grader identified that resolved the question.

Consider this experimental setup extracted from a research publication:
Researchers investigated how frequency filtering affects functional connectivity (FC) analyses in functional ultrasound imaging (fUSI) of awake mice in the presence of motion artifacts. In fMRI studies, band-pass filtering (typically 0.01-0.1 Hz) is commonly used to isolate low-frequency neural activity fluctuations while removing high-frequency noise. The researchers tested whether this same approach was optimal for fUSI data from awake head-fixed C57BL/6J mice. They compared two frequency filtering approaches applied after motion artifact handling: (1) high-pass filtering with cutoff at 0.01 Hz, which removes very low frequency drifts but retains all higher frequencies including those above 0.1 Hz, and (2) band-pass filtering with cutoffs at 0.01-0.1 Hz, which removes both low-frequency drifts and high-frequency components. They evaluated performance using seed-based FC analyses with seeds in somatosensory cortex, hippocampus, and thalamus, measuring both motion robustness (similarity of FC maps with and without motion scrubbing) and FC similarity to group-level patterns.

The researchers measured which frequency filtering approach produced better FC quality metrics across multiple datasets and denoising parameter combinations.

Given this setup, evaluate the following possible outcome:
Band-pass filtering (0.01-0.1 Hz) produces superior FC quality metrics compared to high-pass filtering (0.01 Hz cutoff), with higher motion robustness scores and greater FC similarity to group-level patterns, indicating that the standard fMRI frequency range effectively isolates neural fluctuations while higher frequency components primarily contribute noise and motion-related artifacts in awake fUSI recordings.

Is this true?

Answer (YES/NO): NO